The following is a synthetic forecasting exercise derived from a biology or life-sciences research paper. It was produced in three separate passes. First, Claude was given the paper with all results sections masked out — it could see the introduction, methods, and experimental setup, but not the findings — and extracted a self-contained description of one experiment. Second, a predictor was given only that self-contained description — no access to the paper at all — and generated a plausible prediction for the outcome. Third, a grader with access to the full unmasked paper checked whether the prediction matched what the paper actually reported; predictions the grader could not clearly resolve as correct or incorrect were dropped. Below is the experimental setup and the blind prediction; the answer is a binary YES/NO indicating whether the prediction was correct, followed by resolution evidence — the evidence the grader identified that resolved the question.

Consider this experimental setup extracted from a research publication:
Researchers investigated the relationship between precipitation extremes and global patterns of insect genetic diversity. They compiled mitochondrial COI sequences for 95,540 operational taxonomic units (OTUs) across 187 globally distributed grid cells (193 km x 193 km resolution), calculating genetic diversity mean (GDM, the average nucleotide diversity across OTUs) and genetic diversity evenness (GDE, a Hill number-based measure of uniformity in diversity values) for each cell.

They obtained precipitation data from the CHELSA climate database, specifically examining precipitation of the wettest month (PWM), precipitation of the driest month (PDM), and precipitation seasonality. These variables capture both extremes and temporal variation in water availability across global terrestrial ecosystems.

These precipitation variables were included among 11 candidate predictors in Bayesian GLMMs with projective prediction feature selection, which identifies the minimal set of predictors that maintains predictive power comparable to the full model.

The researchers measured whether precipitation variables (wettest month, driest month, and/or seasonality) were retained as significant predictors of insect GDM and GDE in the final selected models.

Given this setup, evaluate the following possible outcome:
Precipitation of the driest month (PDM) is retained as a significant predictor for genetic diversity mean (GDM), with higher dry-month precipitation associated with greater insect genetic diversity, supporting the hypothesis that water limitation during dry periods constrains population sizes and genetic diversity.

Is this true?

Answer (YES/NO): NO